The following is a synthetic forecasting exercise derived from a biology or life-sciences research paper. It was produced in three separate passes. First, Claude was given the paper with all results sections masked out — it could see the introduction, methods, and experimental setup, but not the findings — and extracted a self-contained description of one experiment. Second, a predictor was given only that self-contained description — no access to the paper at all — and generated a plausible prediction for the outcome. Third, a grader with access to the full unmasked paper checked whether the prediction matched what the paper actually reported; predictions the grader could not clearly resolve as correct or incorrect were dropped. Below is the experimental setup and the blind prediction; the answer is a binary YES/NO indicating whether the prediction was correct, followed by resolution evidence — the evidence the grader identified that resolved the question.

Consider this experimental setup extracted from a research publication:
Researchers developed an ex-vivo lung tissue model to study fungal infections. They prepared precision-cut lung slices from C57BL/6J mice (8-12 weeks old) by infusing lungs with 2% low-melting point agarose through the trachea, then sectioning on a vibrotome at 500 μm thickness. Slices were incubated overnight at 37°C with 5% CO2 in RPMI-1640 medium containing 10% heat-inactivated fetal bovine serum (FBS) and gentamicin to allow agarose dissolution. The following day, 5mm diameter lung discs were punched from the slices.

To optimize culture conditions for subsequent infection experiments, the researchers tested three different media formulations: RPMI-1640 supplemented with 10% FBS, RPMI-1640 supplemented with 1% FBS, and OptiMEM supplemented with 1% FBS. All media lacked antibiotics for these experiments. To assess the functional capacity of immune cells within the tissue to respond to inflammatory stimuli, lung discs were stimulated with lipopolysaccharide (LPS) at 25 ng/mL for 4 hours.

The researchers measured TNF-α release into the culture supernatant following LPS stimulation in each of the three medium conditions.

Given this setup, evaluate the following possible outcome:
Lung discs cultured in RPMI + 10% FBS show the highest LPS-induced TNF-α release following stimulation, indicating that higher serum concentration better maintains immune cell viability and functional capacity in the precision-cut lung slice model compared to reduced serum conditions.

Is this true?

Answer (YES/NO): NO